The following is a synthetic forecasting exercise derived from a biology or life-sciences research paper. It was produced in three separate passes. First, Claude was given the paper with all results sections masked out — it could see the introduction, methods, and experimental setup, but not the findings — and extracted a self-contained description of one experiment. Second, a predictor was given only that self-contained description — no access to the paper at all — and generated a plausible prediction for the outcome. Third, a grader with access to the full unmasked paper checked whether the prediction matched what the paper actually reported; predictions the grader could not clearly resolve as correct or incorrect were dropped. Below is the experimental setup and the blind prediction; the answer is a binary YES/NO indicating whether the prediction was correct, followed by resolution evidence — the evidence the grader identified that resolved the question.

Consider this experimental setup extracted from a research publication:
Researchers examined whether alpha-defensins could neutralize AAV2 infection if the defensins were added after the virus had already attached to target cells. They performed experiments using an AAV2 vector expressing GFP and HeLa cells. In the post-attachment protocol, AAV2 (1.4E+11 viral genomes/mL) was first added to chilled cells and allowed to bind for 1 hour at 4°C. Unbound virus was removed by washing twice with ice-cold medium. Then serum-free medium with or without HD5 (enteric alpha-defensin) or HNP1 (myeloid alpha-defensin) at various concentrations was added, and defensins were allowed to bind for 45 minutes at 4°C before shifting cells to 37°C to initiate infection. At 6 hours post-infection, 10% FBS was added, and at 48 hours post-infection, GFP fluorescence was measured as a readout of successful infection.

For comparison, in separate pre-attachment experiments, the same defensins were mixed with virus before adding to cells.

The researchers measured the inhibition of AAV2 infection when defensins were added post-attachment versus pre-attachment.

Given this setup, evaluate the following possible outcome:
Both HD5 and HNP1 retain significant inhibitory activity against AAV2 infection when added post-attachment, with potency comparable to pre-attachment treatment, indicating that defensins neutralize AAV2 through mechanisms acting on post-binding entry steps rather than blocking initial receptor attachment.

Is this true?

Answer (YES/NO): NO